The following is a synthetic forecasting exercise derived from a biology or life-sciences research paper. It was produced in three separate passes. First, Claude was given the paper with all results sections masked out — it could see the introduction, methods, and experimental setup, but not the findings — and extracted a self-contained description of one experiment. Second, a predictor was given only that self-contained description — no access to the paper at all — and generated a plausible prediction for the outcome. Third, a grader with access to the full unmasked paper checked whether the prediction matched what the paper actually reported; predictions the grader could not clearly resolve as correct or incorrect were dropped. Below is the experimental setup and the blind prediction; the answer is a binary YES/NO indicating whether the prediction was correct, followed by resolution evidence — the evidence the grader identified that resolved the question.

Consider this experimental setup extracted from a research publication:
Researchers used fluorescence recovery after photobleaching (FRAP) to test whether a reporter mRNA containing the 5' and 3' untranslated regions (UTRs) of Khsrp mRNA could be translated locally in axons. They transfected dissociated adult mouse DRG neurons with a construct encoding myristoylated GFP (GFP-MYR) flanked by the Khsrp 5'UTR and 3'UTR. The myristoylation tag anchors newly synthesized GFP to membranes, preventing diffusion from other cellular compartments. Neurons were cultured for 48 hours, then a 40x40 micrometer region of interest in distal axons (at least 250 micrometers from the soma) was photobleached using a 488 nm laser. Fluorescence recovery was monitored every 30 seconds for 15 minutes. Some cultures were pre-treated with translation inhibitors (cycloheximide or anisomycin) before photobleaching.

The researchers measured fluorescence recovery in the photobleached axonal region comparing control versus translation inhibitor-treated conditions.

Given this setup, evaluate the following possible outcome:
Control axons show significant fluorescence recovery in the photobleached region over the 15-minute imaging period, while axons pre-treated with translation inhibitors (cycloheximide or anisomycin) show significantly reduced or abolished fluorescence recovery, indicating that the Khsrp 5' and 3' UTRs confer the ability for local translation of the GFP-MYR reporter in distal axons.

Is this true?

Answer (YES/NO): YES